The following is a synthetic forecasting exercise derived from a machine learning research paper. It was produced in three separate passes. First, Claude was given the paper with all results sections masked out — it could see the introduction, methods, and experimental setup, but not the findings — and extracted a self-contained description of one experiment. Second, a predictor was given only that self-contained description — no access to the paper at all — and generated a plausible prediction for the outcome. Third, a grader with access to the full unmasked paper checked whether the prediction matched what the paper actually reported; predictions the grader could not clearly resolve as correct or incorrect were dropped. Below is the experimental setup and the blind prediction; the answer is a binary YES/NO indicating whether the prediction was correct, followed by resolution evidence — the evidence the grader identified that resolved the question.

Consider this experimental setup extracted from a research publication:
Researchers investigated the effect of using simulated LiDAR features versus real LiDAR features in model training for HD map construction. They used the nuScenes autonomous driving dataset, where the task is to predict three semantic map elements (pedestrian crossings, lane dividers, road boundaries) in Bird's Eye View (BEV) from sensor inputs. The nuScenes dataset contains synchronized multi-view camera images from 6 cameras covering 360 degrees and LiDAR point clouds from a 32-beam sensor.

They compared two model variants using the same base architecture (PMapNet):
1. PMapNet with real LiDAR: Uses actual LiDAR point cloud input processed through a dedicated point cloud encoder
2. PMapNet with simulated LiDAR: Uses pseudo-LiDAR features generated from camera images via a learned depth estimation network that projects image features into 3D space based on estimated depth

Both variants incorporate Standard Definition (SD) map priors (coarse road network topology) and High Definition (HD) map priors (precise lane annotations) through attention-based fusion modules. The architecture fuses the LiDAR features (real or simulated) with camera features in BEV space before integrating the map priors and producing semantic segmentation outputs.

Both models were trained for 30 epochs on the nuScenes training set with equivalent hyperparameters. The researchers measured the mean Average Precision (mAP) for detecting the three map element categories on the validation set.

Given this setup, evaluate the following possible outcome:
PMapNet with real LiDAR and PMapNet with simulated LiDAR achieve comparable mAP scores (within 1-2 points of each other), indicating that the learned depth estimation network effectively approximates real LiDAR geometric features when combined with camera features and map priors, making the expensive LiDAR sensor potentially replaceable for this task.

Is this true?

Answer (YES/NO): NO